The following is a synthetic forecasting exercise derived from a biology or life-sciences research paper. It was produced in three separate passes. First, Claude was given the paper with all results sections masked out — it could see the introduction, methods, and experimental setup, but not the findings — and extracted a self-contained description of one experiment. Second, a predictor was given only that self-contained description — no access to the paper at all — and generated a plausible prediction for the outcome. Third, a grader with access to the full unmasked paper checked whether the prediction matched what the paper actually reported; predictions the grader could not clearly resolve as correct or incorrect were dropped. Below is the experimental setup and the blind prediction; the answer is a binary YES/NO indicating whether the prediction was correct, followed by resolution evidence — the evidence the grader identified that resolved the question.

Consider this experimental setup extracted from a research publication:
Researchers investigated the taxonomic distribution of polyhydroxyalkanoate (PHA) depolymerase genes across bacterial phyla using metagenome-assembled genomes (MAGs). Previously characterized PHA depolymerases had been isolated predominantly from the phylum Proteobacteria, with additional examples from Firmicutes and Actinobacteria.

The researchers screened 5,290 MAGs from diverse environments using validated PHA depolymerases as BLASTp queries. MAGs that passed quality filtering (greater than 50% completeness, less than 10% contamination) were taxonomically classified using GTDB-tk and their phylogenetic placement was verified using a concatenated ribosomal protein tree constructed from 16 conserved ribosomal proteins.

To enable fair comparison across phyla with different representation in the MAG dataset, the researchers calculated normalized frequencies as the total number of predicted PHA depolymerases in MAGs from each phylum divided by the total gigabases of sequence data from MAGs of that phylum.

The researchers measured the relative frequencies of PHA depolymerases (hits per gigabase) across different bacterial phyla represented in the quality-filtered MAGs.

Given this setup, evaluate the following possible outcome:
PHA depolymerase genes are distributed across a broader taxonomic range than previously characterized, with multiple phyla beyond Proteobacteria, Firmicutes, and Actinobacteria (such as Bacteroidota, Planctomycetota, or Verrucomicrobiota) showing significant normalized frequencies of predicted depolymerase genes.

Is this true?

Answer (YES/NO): YES